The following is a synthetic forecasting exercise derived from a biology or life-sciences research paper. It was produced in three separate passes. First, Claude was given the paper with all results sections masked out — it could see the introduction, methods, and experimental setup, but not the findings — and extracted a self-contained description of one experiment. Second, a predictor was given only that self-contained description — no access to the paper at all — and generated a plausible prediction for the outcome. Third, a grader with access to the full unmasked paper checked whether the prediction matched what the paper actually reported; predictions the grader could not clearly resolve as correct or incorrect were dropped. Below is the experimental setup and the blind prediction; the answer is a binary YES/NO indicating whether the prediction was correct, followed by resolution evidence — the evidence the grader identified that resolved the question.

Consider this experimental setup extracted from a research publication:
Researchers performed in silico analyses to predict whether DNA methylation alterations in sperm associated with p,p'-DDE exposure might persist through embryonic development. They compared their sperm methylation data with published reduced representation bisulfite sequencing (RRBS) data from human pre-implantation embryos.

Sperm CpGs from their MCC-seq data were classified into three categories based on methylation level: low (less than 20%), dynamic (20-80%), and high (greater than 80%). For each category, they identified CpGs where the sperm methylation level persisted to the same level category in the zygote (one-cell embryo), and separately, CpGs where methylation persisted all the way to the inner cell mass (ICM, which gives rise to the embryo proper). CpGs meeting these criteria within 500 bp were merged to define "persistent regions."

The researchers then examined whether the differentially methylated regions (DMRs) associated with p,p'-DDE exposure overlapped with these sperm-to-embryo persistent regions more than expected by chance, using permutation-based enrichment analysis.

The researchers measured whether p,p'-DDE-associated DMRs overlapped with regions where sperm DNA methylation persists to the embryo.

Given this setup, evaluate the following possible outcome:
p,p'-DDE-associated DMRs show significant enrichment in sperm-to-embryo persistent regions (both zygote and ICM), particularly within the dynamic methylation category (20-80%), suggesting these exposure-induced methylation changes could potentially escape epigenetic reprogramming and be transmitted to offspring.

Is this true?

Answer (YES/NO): YES